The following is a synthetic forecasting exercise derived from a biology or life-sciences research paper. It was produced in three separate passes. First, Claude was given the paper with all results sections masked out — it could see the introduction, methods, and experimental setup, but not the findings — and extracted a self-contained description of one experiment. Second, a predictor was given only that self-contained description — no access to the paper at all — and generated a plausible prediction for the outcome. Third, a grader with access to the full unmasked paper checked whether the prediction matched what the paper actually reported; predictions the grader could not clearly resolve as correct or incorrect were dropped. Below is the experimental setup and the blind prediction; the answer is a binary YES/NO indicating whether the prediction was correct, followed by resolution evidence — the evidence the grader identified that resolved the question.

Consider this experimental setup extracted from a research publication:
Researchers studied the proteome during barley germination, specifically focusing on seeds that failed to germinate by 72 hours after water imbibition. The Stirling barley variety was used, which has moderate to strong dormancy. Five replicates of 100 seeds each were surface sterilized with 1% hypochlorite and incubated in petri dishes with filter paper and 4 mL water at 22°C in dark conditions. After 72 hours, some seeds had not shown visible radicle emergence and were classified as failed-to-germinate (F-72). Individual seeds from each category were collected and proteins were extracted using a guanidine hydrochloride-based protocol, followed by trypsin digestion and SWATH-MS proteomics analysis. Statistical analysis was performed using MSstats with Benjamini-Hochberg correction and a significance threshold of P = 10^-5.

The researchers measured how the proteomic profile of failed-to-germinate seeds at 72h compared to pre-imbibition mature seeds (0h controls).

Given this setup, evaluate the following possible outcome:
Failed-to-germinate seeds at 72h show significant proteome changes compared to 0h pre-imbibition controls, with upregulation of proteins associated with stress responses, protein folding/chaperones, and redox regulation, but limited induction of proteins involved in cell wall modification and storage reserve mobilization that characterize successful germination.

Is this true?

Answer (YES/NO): NO